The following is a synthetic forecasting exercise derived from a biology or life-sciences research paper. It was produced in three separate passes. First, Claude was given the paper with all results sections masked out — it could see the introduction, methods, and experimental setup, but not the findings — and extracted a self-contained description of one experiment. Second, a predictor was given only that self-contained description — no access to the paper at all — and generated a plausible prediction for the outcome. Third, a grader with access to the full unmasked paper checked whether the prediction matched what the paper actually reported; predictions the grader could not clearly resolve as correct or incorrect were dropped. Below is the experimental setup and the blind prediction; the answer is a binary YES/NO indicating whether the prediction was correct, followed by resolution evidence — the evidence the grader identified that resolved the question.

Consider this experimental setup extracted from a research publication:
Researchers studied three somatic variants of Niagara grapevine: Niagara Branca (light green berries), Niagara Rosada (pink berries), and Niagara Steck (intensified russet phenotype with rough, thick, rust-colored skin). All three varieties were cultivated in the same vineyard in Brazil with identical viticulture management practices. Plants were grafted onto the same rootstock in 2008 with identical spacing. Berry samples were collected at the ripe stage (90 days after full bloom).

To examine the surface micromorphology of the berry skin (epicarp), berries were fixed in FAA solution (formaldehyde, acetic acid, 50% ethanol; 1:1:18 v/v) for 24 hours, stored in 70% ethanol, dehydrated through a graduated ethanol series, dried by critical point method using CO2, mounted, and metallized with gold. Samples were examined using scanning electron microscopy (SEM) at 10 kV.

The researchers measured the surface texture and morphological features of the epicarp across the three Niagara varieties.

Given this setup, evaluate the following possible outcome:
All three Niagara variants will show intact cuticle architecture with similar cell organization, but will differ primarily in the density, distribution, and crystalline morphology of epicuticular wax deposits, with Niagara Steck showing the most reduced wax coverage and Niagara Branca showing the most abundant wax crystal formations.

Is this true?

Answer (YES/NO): NO